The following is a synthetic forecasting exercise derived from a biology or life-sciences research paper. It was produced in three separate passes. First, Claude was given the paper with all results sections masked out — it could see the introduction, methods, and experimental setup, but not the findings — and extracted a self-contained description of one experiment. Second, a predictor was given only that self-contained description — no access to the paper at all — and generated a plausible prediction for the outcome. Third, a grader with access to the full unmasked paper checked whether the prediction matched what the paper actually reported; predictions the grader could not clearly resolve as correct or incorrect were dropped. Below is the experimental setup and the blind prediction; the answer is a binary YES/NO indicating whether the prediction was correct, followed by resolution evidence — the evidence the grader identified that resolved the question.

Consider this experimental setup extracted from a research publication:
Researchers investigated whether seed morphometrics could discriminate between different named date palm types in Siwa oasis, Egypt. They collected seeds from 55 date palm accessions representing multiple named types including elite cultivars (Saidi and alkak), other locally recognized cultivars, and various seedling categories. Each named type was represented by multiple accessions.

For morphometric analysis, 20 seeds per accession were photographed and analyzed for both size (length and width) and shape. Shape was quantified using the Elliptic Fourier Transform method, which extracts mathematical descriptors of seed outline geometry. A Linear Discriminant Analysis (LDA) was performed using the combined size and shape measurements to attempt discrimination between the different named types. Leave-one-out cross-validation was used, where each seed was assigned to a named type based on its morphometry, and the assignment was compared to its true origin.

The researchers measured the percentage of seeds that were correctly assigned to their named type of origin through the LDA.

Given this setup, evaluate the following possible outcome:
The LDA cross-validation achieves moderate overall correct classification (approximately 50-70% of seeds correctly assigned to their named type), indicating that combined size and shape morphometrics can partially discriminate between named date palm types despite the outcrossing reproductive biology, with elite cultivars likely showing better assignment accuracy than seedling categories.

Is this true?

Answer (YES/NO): NO